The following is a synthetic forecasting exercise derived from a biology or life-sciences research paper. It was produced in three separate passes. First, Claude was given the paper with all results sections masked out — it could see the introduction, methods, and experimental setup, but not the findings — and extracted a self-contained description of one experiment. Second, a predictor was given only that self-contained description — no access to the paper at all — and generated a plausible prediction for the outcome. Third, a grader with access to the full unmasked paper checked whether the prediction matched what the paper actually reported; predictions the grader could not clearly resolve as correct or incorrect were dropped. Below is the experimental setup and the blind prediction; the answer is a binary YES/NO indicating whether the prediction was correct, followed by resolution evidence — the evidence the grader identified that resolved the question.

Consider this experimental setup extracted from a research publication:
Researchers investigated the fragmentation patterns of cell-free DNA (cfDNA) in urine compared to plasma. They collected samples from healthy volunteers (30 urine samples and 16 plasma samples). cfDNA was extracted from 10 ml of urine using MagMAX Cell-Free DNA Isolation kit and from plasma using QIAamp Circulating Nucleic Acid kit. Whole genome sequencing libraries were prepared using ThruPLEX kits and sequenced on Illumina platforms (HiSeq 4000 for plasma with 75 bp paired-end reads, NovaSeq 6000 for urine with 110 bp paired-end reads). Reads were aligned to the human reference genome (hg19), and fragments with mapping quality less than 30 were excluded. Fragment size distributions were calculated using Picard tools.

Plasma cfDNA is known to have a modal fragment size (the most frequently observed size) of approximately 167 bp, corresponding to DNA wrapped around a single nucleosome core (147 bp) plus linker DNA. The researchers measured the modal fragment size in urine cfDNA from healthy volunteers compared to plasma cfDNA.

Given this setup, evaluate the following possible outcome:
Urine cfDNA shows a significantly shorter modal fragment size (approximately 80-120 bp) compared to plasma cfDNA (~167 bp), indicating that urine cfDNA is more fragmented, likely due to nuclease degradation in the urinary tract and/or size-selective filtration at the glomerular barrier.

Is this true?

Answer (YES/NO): YES